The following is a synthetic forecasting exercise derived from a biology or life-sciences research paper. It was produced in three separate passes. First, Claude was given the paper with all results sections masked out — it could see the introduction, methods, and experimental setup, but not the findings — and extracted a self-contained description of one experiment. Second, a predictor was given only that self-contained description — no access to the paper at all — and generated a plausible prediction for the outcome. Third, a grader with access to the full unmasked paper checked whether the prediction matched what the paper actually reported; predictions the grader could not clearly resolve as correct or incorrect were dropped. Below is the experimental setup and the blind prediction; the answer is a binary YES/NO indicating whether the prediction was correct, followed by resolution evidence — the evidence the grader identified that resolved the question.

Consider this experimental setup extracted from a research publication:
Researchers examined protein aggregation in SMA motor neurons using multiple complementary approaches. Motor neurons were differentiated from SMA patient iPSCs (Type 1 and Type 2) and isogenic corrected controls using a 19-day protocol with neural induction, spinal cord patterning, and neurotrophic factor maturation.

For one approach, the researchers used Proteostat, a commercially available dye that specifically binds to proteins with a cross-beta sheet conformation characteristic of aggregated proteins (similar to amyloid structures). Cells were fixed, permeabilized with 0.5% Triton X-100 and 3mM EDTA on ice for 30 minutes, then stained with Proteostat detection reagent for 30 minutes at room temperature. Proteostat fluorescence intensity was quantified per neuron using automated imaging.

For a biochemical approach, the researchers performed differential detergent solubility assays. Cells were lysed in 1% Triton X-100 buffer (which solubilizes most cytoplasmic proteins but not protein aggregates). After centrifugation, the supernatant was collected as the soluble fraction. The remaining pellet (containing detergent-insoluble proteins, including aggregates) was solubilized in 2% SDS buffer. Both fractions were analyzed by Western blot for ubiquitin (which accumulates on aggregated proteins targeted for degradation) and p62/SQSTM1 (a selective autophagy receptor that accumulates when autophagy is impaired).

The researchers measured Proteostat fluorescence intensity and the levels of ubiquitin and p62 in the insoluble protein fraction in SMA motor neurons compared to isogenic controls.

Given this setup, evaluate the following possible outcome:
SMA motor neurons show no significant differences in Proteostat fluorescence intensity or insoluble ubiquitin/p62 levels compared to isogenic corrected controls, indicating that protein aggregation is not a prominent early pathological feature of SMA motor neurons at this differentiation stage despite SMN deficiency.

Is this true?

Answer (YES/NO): NO